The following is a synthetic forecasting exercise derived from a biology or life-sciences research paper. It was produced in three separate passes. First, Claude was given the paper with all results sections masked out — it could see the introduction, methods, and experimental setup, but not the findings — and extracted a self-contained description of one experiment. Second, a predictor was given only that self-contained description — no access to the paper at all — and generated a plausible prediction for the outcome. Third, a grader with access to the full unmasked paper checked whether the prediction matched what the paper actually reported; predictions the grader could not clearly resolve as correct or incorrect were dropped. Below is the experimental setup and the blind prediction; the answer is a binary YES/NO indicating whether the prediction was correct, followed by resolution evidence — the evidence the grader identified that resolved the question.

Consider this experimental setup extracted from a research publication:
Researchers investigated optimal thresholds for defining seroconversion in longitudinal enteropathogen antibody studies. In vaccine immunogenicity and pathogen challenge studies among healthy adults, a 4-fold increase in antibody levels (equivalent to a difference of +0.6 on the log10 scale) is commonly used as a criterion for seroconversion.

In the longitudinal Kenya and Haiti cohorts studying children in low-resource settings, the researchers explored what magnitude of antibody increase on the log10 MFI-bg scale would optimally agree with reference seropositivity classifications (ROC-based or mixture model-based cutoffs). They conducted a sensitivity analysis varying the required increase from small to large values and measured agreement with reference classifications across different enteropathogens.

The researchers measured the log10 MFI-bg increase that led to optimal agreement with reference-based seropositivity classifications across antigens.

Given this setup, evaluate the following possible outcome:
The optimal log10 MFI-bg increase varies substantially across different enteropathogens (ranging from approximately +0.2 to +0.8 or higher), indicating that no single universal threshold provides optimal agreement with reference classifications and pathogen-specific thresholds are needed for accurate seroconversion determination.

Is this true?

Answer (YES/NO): YES